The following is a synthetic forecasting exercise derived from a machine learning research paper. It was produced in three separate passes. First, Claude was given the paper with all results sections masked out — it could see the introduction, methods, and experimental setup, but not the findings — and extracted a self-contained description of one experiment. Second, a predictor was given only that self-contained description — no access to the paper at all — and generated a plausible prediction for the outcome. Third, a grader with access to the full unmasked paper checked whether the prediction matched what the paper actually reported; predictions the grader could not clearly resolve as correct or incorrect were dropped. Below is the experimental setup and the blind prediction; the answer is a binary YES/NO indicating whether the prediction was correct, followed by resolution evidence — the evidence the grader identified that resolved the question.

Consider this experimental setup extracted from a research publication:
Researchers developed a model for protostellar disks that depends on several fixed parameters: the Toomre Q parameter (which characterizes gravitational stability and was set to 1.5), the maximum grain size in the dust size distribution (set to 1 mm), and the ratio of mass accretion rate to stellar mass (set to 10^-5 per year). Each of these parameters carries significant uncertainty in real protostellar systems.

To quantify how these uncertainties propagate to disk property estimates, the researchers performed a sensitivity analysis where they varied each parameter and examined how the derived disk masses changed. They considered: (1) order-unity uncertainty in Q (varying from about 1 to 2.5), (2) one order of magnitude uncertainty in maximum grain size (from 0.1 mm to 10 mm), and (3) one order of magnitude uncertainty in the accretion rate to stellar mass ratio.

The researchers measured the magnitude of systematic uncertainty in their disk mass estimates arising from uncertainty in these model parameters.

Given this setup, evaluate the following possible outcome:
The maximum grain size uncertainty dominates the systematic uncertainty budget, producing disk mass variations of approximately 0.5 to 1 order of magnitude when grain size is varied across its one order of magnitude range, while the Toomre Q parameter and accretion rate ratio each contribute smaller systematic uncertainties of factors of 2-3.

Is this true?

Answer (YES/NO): NO